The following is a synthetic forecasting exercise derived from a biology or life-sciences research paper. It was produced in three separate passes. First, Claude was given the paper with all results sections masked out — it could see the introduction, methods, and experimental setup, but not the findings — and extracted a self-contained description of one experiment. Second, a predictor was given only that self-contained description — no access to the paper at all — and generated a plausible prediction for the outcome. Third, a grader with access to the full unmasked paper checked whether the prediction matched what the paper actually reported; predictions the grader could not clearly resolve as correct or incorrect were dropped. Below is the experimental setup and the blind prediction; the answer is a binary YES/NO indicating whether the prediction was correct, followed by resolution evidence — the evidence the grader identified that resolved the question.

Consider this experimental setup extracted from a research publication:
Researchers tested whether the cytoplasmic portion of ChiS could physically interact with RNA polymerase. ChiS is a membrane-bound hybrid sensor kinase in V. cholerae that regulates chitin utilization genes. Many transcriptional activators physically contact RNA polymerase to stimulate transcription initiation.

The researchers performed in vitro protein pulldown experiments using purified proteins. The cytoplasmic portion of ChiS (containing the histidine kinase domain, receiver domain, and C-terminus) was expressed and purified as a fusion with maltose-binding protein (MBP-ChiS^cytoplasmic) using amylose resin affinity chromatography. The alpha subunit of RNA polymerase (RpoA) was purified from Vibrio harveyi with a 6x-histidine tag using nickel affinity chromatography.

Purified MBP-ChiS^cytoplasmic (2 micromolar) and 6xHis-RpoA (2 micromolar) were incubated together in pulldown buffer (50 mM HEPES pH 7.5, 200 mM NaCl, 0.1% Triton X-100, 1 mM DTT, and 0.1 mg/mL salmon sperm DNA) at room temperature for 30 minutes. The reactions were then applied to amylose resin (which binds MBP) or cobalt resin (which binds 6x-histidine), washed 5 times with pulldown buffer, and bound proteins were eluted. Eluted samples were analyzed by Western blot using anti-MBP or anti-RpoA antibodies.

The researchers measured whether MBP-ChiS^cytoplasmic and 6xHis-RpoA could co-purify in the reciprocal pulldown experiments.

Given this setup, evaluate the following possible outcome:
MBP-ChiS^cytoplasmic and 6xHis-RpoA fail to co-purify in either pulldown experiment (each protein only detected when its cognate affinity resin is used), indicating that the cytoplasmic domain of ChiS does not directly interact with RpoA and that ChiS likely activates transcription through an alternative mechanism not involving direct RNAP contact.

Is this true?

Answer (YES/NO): NO